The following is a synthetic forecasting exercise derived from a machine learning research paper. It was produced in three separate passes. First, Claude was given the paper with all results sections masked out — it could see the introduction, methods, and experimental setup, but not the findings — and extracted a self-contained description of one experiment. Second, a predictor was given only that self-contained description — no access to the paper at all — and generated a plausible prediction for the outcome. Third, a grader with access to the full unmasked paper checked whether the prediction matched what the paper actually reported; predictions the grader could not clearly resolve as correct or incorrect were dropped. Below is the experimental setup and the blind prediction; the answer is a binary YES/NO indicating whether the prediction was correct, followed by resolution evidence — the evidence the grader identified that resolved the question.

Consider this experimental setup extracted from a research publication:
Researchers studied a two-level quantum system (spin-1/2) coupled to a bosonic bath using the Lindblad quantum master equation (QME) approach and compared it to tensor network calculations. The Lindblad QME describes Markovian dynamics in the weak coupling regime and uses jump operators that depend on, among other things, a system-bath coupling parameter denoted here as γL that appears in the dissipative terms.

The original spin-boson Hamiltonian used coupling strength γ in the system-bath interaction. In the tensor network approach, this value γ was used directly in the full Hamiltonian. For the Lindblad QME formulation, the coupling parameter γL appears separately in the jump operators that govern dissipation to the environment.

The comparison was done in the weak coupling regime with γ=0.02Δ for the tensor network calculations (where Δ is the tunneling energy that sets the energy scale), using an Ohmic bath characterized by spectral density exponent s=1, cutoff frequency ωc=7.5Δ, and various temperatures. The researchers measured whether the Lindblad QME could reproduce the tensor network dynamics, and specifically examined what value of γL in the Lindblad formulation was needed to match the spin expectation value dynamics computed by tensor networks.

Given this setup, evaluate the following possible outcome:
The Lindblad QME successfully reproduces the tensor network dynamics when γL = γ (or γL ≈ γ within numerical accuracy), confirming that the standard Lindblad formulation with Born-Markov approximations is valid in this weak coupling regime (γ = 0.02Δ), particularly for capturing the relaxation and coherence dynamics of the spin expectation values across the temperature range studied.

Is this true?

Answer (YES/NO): NO